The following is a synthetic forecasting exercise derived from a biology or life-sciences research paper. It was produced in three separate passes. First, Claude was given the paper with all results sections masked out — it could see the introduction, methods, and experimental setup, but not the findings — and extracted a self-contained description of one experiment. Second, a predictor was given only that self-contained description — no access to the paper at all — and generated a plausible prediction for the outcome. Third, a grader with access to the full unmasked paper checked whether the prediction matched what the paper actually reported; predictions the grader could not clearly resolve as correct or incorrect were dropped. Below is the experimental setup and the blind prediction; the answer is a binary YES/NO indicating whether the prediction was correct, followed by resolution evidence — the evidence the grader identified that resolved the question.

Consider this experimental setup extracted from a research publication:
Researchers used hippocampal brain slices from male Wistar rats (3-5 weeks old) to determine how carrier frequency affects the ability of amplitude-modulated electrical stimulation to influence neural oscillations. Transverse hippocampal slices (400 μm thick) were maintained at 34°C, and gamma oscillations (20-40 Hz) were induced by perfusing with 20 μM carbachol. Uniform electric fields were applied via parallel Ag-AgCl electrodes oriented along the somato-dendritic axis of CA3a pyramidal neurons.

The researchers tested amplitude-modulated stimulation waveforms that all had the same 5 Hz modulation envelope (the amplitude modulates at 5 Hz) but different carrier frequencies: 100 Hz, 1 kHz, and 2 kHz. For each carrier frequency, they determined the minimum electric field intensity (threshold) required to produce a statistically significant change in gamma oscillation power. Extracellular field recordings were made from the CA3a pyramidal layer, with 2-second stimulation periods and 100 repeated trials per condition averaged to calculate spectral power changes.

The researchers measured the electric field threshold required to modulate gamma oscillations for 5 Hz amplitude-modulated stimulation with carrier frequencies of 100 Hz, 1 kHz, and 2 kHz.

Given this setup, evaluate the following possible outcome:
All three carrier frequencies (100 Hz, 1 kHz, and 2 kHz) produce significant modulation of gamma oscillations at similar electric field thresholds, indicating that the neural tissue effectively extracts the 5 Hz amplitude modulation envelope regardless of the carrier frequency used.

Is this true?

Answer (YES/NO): NO